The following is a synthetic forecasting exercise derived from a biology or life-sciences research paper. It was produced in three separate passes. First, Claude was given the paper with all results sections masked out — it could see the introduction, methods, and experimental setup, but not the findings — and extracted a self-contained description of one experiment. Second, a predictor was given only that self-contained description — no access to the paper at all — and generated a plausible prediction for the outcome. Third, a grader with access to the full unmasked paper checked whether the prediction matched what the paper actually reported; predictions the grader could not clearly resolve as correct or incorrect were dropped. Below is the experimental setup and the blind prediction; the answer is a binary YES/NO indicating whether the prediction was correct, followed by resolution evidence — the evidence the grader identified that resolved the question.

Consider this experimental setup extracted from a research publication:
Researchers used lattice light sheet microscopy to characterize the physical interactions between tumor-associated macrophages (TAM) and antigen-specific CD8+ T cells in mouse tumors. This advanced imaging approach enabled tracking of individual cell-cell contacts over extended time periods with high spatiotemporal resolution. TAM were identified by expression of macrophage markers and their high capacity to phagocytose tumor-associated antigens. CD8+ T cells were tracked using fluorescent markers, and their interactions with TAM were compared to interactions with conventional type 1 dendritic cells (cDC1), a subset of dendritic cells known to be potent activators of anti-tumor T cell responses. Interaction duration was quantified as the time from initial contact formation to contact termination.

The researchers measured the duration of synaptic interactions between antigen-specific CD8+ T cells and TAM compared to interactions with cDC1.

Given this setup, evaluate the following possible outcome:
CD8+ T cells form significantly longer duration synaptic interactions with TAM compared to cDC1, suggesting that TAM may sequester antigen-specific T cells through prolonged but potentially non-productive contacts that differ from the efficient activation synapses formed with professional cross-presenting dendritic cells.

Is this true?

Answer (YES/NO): YES